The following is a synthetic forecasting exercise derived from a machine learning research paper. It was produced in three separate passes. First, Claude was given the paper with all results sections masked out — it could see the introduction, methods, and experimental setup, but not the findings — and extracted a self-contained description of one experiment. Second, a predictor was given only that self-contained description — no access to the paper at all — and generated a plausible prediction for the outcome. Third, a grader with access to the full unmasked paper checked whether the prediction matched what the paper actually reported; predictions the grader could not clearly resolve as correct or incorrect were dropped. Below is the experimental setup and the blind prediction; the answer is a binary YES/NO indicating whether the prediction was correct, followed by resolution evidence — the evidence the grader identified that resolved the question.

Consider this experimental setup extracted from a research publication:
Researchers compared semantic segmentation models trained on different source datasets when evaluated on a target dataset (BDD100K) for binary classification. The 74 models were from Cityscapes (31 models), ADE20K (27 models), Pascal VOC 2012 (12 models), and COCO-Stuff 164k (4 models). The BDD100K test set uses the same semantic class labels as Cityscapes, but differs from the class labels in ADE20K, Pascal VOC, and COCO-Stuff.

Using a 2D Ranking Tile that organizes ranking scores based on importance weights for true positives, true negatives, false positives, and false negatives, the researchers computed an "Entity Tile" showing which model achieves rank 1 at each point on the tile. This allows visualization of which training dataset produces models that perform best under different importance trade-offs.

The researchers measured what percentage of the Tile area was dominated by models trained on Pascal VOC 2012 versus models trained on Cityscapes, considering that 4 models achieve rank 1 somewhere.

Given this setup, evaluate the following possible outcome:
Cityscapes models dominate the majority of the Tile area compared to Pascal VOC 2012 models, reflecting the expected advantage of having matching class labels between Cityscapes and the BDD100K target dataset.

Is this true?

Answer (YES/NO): YES